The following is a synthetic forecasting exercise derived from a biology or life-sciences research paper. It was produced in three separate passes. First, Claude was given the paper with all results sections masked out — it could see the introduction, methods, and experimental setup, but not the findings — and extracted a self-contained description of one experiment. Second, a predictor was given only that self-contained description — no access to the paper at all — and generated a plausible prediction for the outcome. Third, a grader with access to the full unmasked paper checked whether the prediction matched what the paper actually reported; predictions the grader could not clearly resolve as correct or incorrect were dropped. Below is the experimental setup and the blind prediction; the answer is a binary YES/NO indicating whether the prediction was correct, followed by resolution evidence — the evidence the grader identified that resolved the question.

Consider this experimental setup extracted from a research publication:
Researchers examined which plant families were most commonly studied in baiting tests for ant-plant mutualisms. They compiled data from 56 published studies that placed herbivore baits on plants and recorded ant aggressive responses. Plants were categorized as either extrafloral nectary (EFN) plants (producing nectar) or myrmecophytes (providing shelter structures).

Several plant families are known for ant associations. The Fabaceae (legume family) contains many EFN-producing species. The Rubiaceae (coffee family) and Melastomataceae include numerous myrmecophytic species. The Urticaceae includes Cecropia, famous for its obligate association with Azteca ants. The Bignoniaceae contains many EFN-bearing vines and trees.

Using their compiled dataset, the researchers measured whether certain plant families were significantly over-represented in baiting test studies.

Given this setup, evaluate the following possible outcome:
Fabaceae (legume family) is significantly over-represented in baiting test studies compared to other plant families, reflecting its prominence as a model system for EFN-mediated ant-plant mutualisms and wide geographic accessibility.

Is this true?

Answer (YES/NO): YES